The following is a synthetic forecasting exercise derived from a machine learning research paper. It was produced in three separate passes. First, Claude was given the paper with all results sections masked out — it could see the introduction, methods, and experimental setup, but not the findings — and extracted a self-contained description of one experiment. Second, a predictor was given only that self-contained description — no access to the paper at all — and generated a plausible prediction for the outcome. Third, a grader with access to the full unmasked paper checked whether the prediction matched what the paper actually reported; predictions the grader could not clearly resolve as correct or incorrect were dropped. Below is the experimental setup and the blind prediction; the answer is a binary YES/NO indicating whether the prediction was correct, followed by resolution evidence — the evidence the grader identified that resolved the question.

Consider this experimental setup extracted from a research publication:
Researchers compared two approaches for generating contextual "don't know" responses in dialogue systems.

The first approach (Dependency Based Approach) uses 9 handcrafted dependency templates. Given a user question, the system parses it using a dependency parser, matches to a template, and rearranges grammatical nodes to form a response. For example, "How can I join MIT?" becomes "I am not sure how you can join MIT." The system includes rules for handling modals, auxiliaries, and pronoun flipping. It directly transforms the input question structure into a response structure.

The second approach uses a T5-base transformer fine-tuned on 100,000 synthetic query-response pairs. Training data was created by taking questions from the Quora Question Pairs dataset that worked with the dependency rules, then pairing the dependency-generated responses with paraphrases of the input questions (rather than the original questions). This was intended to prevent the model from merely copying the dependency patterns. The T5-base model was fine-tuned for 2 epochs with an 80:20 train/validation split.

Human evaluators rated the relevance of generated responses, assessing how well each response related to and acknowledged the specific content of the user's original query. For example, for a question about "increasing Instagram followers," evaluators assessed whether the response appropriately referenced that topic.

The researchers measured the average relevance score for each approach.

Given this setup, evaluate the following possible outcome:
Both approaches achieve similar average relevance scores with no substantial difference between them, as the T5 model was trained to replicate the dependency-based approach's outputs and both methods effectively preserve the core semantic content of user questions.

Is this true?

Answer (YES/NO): NO